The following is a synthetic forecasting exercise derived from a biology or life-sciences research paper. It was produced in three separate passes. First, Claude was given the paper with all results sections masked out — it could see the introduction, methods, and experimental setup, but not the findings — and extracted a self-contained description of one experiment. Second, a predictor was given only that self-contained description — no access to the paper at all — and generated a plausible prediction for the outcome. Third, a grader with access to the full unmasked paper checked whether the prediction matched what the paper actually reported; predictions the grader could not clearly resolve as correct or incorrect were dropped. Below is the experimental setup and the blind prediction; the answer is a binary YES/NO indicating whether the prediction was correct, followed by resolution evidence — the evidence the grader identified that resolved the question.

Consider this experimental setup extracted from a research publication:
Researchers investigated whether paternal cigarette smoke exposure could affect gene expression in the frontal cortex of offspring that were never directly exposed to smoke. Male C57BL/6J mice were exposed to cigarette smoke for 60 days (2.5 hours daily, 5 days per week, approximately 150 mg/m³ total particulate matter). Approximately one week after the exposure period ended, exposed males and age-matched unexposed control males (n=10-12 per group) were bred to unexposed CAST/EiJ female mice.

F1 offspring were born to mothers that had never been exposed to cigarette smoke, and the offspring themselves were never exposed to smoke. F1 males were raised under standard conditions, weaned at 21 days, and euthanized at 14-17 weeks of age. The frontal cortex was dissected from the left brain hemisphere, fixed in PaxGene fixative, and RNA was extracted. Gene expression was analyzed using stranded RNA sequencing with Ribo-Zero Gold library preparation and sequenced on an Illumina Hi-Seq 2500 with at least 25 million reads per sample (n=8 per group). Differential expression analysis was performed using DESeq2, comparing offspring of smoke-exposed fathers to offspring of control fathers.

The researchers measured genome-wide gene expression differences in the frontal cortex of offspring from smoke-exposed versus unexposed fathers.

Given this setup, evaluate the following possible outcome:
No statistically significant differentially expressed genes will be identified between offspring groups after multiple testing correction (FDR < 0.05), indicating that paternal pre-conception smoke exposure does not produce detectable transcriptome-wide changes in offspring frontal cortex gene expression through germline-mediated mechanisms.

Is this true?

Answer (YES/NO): NO